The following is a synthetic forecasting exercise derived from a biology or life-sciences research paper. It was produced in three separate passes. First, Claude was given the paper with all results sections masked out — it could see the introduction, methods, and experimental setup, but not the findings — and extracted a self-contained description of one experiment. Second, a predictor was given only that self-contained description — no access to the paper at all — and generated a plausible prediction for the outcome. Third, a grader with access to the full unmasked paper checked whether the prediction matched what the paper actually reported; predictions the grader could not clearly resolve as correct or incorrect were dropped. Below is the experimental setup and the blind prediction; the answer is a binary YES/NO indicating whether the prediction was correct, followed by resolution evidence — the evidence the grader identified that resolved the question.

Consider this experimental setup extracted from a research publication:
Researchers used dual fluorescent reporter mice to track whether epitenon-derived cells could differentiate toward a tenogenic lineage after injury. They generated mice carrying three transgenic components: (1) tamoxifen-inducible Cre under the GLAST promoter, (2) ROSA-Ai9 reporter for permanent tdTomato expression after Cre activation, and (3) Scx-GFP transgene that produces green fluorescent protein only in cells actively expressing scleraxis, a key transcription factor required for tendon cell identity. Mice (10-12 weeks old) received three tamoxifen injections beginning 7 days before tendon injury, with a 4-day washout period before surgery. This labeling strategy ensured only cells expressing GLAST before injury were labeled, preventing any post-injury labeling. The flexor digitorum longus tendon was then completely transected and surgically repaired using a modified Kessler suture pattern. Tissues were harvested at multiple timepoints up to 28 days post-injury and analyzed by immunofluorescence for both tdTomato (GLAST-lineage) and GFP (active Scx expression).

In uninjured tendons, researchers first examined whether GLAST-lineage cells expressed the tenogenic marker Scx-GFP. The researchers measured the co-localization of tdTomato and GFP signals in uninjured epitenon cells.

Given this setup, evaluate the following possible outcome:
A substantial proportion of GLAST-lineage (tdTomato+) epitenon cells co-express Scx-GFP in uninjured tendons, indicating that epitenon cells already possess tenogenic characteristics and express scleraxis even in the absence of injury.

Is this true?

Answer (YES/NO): NO